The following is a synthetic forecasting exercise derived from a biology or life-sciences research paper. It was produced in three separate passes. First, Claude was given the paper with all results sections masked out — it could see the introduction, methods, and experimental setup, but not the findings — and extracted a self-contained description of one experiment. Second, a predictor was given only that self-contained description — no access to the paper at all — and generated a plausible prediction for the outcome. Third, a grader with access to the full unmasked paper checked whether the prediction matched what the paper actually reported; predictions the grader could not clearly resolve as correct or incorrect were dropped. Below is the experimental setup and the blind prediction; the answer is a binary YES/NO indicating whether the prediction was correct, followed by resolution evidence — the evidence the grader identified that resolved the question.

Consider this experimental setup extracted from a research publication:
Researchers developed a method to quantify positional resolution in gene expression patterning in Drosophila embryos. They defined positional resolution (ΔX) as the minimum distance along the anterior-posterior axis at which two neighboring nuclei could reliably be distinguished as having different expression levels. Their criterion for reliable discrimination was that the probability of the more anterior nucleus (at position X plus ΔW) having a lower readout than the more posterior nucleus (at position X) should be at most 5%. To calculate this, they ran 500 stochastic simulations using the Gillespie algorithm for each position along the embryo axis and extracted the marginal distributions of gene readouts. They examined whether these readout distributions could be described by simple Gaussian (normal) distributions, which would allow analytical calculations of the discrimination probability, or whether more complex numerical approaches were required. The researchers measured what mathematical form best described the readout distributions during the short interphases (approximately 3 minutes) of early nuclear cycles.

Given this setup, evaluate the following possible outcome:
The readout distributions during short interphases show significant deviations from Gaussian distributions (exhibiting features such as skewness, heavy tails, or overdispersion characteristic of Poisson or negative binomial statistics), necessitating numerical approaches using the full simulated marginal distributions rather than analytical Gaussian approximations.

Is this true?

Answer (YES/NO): YES